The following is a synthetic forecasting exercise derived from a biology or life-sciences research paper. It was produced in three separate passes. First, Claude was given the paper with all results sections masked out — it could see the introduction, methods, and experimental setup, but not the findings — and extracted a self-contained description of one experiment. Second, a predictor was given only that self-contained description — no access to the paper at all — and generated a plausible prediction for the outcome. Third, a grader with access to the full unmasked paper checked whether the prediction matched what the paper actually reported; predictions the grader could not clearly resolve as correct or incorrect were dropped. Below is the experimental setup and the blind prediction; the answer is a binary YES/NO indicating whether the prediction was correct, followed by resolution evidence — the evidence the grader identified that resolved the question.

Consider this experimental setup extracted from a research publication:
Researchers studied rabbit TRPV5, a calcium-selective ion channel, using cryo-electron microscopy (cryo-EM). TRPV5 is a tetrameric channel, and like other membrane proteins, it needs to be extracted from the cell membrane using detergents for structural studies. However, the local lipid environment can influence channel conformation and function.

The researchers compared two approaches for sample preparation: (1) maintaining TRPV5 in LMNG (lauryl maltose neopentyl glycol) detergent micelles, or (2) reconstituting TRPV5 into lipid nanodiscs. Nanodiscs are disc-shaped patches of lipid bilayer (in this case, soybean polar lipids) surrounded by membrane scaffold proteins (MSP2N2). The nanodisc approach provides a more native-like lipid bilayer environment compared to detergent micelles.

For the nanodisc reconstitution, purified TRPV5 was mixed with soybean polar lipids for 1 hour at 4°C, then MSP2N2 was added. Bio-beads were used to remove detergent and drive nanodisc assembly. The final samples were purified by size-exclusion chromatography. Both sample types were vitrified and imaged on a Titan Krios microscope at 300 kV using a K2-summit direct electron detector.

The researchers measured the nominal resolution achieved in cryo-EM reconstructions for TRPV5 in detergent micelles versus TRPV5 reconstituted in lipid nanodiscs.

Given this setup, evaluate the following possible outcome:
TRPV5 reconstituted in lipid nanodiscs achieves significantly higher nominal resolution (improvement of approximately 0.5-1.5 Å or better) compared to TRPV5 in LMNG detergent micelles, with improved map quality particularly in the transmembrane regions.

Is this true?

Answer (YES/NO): NO